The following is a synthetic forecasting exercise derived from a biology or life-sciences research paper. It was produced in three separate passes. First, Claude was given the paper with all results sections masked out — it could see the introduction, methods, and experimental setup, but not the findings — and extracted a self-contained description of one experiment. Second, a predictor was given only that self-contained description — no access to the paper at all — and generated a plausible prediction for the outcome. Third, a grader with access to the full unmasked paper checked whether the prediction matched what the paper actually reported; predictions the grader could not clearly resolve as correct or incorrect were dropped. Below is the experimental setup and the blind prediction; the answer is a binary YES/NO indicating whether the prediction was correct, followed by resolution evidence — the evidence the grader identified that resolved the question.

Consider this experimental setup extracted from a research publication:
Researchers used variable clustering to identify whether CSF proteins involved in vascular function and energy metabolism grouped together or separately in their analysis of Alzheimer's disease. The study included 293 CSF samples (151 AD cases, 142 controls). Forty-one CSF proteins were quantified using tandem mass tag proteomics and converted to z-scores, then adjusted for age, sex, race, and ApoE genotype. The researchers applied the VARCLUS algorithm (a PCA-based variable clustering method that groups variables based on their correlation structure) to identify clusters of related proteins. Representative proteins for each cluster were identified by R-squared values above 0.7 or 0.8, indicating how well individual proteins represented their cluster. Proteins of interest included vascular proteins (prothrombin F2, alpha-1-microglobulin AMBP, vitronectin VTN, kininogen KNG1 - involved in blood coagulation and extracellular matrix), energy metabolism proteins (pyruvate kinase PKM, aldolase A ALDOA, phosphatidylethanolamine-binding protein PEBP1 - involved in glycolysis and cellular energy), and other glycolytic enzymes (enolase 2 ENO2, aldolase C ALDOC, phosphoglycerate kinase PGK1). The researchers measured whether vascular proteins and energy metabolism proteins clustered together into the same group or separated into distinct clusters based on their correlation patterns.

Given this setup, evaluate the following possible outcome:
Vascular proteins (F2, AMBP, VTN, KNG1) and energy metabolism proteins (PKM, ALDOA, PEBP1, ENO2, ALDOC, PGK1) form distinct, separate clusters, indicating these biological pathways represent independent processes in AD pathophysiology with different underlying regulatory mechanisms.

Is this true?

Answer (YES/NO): NO